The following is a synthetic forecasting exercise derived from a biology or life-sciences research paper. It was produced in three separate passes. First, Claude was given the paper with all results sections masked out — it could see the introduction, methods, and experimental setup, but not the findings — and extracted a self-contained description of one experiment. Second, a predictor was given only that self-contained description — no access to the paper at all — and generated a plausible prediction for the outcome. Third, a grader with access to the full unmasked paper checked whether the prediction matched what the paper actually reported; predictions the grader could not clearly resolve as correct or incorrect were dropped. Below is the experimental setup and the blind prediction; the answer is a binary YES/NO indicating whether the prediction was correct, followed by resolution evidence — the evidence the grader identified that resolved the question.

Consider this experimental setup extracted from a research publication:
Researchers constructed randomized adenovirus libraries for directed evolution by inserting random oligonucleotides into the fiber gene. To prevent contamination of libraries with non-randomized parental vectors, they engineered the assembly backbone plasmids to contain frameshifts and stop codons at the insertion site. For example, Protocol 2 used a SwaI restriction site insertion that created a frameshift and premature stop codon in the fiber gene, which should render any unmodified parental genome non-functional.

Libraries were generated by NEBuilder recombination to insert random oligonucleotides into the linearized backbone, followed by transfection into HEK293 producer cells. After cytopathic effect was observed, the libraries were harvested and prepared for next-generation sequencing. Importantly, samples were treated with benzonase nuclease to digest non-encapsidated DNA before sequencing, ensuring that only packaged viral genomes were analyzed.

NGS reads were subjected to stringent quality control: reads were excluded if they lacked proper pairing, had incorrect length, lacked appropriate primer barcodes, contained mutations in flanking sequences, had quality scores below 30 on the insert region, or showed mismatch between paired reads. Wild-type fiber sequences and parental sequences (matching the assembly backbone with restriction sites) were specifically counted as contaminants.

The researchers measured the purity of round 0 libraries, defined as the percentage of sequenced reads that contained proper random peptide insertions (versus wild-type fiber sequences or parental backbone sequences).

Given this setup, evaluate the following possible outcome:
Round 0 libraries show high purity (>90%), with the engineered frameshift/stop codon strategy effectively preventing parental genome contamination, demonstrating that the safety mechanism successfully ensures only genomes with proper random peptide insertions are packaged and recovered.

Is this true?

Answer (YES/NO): YES